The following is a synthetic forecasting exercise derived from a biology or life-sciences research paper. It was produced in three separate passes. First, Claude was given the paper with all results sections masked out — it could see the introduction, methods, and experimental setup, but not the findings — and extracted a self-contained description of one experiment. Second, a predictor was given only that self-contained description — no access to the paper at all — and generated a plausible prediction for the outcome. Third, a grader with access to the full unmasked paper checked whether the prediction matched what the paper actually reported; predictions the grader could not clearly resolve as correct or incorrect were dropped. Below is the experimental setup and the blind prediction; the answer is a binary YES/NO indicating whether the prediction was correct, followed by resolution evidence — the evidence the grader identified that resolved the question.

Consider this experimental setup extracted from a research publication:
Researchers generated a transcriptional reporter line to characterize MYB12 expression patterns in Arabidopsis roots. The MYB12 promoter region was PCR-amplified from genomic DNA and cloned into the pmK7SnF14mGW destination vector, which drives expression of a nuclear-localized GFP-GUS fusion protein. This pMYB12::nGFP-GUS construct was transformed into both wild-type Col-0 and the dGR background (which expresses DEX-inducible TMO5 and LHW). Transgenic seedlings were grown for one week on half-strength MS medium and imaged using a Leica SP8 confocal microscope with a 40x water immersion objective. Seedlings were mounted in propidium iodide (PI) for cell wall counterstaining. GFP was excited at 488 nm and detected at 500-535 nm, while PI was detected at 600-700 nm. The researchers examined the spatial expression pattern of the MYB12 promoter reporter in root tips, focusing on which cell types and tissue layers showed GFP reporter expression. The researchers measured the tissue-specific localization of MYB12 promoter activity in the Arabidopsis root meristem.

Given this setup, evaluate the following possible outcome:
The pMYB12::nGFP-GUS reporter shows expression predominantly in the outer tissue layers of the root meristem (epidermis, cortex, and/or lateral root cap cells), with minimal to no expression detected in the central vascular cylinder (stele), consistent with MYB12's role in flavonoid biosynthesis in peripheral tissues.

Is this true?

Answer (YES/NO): NO